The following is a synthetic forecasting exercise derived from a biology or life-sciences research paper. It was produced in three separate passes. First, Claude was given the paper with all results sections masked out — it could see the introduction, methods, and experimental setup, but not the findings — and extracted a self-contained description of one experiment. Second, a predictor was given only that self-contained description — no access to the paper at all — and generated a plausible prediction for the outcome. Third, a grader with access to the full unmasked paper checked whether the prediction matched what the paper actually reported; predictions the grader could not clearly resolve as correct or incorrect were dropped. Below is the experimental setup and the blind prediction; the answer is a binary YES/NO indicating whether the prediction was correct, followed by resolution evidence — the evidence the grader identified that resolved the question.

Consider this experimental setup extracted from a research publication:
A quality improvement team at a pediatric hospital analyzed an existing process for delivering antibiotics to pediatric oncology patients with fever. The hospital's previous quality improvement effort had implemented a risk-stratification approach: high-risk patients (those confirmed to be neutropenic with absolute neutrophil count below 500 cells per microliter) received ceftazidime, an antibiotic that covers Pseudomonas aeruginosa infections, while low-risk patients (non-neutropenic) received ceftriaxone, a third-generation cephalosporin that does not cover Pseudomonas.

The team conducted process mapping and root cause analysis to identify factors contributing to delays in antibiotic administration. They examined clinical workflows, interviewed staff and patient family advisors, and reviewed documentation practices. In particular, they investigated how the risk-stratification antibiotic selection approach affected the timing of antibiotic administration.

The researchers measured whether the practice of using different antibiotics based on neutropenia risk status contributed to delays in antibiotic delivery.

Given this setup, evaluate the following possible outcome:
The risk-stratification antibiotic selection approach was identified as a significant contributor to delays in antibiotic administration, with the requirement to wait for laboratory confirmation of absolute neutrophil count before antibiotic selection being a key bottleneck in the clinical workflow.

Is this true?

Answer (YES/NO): YES